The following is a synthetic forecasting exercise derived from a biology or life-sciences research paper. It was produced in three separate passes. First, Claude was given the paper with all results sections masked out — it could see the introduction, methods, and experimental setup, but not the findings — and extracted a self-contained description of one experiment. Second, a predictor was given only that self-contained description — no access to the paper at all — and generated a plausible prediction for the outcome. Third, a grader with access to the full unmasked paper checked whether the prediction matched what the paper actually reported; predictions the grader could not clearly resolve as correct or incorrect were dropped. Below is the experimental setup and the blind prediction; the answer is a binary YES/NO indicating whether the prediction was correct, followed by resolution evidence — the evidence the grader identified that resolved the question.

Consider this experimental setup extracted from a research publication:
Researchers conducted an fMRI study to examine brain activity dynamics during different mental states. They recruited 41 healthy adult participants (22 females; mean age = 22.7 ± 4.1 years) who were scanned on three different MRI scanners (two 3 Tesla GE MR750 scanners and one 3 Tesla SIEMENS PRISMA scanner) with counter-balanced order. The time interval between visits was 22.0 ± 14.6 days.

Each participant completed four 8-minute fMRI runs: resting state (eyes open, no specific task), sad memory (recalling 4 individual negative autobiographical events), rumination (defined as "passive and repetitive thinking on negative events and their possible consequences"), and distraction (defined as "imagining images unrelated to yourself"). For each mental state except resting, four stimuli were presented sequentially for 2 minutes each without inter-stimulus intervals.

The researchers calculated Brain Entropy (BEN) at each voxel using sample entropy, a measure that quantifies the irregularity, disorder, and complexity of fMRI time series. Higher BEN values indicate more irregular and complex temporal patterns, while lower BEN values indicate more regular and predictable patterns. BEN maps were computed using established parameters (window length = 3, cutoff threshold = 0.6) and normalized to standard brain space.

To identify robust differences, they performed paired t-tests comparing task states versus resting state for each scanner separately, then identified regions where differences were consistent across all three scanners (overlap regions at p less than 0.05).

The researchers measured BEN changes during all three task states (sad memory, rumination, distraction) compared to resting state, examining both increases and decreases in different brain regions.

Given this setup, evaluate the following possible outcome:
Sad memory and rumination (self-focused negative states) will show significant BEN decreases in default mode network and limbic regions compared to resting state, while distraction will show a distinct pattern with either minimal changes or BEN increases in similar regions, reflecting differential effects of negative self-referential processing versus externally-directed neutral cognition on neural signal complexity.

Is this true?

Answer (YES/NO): NO